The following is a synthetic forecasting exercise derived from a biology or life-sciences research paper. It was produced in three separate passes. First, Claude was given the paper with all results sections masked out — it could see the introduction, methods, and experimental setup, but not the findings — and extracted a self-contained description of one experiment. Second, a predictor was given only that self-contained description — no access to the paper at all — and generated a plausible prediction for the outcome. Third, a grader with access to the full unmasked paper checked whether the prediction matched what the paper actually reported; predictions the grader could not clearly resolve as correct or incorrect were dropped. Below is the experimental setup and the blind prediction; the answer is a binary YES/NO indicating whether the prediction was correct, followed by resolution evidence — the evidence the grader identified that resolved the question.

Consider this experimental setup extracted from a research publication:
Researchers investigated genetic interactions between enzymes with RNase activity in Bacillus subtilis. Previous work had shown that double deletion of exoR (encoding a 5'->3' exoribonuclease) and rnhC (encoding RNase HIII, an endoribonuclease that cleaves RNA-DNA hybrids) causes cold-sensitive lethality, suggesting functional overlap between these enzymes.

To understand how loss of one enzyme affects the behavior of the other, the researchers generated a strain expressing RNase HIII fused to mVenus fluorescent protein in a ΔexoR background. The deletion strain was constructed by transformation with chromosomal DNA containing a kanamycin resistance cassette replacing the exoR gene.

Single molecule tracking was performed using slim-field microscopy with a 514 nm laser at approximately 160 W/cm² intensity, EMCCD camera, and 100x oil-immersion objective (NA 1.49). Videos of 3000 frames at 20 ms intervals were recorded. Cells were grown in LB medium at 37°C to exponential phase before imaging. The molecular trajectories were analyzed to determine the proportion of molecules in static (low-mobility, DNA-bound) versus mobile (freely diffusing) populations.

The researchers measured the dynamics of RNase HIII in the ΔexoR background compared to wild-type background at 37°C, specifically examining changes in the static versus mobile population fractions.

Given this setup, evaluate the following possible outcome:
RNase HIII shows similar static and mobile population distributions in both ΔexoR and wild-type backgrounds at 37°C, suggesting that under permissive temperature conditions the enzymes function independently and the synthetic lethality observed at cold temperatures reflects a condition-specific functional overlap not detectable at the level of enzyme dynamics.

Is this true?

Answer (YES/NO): NO